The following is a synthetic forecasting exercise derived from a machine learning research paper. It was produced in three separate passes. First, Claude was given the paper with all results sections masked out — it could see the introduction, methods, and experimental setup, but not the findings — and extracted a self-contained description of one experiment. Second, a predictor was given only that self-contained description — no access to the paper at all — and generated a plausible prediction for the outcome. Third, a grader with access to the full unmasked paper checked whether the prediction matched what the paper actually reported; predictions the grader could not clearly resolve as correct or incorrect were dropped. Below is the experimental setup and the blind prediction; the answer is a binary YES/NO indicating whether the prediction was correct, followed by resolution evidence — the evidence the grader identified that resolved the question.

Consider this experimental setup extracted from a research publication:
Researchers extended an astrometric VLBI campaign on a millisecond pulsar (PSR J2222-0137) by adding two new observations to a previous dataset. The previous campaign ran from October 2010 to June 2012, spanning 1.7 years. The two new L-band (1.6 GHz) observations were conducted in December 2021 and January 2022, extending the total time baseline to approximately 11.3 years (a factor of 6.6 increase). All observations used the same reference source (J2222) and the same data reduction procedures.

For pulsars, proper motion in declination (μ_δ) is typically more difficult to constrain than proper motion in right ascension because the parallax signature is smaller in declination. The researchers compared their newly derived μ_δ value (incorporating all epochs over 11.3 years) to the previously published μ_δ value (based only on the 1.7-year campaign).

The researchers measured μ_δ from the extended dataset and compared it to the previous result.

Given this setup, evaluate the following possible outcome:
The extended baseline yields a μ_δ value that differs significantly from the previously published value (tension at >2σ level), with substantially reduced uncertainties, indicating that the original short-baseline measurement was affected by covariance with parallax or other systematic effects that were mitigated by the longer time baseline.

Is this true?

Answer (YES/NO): YES